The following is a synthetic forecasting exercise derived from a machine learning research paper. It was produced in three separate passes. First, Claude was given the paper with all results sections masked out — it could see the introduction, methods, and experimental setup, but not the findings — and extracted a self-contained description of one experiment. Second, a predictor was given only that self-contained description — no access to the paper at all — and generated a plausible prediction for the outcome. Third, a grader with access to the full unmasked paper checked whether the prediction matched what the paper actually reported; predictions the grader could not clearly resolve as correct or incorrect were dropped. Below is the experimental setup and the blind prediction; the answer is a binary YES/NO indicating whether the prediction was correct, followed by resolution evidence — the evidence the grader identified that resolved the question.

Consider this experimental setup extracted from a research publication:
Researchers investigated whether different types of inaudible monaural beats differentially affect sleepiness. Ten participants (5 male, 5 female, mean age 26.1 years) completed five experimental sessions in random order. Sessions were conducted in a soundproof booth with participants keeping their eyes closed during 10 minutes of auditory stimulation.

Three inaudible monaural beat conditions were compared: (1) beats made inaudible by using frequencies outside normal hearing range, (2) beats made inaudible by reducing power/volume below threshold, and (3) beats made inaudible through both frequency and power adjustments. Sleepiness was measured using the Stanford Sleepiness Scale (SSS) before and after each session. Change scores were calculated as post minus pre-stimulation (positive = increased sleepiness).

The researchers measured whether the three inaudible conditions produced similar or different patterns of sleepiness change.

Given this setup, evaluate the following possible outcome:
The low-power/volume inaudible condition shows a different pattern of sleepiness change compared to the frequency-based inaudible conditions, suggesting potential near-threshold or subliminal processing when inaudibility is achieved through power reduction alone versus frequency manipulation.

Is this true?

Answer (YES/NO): NO